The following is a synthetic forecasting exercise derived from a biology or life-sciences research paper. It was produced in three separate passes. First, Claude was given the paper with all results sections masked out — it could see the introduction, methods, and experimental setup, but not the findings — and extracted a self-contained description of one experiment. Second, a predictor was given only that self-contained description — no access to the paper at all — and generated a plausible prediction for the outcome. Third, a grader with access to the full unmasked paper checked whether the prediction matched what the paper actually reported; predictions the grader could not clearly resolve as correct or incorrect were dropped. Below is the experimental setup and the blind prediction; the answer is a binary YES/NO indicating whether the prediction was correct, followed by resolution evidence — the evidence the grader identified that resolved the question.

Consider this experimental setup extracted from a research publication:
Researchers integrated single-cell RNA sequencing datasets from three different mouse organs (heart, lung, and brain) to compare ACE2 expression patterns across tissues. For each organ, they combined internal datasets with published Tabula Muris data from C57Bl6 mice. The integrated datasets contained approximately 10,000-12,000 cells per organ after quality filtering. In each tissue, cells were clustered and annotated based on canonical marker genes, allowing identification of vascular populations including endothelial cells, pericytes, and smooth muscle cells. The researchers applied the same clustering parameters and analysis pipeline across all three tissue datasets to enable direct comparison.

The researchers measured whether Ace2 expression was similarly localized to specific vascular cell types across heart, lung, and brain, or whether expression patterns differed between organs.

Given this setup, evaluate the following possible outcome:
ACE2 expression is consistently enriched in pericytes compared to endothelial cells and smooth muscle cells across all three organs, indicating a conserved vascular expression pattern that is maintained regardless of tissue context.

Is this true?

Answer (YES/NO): NO